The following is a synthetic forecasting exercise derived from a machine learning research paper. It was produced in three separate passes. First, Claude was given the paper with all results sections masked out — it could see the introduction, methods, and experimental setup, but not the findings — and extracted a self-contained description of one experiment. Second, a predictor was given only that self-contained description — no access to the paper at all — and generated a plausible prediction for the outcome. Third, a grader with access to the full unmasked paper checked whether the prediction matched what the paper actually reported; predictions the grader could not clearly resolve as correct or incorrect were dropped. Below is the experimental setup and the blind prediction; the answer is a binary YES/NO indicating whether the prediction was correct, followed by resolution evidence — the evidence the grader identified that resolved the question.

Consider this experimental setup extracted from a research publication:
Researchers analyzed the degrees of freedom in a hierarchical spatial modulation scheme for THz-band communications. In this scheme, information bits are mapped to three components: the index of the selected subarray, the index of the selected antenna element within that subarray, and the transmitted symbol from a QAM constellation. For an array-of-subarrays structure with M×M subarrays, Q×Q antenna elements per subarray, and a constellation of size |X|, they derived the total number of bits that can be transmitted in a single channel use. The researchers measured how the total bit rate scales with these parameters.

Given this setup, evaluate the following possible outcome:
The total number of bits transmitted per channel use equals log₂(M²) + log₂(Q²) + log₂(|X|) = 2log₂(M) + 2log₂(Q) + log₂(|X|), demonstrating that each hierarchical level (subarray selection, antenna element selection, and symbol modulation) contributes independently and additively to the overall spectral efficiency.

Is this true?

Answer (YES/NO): YES